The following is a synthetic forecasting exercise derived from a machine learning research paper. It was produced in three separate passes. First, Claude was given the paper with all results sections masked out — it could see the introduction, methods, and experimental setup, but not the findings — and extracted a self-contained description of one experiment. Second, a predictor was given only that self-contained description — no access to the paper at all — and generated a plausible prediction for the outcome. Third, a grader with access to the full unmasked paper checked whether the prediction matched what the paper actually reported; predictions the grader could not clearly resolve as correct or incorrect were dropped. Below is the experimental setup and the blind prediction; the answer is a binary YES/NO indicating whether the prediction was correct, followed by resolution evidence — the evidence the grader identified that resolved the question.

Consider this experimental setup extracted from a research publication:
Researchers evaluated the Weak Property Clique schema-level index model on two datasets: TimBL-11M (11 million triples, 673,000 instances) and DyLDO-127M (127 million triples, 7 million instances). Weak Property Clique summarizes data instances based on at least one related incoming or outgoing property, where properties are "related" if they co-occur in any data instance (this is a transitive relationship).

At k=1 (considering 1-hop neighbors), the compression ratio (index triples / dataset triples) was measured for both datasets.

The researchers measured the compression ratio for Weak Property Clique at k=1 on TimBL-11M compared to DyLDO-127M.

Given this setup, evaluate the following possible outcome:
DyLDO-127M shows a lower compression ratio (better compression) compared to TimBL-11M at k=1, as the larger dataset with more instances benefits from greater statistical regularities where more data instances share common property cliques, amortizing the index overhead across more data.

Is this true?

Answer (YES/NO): YES